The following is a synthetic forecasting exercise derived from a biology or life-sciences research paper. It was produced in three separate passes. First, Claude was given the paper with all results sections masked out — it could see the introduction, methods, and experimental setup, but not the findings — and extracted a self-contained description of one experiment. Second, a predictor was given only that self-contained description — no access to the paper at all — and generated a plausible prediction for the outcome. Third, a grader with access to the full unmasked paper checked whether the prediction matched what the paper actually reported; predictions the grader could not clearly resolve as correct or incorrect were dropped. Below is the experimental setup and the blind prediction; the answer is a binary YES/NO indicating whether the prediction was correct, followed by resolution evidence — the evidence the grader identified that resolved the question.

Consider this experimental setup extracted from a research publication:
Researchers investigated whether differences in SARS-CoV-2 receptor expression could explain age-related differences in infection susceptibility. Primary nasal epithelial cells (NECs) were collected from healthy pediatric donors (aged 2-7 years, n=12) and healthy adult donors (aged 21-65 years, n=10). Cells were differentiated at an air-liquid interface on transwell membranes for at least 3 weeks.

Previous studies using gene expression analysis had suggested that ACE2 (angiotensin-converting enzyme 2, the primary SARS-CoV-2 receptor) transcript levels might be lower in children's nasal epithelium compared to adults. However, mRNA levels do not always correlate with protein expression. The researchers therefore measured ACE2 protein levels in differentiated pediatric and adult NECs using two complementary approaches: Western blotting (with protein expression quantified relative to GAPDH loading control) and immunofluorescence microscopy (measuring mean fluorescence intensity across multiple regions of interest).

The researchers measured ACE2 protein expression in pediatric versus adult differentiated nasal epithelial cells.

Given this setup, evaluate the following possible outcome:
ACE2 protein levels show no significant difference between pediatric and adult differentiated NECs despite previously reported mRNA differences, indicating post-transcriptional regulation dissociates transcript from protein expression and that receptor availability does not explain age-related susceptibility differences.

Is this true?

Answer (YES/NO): NO